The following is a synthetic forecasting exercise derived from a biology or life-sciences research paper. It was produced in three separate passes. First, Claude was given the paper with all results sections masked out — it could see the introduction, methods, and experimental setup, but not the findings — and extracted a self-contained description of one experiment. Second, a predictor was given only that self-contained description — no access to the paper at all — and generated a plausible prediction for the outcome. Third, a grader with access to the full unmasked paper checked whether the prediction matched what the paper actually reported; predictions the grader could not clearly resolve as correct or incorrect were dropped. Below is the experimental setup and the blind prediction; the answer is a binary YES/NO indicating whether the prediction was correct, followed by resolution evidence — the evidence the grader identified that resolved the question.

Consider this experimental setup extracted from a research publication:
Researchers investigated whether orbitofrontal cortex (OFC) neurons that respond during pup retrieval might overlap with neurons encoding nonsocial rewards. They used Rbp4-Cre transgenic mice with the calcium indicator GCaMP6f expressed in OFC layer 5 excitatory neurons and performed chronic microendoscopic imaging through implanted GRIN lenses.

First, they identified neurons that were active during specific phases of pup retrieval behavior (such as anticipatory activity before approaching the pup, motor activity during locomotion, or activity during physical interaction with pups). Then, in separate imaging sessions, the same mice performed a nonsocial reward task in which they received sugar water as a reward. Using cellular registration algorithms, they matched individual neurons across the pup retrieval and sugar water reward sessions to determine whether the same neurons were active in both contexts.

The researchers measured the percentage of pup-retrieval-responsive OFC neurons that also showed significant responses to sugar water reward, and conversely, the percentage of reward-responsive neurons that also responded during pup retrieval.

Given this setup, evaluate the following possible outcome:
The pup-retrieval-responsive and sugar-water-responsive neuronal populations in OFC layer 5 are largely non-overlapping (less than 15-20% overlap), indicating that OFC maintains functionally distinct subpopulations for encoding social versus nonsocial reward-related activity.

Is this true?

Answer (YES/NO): NO